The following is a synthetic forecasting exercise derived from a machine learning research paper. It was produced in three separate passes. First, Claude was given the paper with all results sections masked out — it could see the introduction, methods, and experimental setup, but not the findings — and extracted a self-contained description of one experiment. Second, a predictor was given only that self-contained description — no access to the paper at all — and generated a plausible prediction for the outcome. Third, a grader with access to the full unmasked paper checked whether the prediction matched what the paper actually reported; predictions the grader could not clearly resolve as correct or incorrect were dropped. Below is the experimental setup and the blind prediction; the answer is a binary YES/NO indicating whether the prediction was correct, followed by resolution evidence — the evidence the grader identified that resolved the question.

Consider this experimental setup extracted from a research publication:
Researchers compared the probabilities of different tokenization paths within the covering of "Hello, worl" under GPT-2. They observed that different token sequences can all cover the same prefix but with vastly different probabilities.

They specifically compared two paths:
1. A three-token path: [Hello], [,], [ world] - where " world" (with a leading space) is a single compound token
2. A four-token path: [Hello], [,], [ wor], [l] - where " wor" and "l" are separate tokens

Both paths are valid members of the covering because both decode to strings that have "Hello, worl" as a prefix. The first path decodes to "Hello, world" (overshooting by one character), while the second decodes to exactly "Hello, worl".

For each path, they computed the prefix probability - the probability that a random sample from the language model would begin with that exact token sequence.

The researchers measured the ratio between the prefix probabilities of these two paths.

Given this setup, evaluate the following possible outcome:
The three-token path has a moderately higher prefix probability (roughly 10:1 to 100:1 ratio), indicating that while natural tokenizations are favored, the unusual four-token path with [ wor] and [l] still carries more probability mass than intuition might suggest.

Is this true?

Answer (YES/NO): NO